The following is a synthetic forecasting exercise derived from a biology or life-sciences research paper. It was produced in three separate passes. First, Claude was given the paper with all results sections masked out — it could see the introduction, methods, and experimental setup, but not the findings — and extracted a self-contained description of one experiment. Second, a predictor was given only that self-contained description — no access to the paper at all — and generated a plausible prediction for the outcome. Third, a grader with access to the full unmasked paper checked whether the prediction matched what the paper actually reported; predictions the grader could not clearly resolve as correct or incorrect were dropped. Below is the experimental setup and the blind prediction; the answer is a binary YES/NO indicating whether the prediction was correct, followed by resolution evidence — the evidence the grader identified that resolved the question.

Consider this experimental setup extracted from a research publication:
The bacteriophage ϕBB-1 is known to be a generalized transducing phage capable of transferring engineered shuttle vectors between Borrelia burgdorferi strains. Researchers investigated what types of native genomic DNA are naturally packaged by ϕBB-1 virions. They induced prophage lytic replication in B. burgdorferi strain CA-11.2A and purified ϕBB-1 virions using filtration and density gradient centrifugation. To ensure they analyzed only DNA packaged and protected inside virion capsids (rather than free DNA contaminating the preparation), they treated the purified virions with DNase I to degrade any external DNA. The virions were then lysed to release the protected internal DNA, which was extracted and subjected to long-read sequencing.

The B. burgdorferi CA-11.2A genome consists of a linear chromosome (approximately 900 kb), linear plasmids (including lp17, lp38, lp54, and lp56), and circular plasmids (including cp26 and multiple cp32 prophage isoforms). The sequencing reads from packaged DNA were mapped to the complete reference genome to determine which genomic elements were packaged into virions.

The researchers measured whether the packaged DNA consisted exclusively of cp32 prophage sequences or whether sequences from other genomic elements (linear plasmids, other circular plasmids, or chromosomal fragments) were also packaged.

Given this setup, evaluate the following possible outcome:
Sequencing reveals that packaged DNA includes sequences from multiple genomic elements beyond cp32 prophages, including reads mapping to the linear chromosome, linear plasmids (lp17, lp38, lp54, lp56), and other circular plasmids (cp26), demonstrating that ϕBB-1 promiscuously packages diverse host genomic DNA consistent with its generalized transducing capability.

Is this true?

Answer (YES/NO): YES